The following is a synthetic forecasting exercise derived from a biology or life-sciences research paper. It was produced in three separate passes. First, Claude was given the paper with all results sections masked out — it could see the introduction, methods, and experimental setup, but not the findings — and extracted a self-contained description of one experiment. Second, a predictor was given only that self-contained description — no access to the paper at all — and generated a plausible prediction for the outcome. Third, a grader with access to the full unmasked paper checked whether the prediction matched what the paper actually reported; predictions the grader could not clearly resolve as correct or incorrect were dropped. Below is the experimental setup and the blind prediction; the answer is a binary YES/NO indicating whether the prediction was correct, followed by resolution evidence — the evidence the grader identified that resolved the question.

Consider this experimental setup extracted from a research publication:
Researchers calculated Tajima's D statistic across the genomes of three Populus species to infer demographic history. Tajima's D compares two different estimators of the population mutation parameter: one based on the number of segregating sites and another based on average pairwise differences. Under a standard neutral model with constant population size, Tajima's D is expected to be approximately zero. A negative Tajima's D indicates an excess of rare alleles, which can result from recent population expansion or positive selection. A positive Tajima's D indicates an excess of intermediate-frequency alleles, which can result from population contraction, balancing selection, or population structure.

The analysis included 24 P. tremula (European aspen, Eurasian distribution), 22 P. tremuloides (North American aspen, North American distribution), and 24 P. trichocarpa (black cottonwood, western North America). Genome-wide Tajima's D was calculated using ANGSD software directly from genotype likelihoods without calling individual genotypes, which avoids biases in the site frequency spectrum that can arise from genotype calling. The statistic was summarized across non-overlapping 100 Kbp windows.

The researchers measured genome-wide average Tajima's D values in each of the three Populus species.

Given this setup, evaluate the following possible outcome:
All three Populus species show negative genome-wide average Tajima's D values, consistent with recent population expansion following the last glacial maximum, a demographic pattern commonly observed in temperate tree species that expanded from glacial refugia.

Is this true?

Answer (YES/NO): NO